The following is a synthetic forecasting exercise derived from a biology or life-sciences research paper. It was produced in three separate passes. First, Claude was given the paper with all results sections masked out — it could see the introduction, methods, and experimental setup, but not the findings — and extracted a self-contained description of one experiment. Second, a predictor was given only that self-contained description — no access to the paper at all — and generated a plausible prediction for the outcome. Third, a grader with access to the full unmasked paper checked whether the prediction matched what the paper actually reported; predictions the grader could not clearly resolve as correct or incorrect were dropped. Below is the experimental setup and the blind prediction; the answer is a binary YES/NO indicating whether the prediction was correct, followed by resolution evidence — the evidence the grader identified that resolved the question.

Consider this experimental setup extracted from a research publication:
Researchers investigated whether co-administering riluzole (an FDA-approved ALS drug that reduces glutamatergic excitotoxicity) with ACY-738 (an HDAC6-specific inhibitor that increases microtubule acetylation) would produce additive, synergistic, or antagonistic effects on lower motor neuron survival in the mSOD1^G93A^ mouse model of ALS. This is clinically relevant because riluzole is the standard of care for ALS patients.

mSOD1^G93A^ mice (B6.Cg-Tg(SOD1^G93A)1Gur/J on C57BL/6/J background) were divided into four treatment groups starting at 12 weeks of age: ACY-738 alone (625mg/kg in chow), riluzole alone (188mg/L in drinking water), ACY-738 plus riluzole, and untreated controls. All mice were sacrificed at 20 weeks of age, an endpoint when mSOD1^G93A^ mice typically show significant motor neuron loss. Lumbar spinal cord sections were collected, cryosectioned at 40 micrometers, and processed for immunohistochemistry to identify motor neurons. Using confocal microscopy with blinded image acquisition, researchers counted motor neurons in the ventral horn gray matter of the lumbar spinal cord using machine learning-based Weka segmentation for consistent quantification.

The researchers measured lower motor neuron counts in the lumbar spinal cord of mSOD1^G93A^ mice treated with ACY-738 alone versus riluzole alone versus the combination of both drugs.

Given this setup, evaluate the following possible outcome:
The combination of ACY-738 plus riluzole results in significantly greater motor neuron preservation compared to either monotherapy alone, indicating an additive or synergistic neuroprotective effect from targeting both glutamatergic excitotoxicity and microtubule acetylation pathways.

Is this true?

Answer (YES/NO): NO